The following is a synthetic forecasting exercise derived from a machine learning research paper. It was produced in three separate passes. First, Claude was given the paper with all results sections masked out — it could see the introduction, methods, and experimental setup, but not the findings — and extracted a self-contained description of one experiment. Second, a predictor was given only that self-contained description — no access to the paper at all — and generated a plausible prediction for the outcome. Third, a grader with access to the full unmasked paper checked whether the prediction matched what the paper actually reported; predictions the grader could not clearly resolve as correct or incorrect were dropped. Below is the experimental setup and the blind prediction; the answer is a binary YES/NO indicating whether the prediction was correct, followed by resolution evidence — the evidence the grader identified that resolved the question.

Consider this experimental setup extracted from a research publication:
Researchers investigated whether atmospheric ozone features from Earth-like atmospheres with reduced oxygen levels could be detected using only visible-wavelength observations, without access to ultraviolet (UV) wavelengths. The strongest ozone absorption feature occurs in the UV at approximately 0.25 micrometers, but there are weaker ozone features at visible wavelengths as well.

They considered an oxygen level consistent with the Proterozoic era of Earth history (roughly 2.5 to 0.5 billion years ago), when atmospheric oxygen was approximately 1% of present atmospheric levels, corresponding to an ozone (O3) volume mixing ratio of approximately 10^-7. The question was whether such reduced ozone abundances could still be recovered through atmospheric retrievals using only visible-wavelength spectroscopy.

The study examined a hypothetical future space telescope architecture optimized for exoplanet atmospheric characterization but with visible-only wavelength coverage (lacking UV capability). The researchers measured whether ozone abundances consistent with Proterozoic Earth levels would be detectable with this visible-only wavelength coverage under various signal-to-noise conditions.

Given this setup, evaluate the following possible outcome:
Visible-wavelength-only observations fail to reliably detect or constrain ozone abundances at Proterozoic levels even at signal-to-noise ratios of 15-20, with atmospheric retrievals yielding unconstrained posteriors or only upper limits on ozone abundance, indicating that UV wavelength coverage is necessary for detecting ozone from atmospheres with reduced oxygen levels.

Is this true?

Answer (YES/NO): YES